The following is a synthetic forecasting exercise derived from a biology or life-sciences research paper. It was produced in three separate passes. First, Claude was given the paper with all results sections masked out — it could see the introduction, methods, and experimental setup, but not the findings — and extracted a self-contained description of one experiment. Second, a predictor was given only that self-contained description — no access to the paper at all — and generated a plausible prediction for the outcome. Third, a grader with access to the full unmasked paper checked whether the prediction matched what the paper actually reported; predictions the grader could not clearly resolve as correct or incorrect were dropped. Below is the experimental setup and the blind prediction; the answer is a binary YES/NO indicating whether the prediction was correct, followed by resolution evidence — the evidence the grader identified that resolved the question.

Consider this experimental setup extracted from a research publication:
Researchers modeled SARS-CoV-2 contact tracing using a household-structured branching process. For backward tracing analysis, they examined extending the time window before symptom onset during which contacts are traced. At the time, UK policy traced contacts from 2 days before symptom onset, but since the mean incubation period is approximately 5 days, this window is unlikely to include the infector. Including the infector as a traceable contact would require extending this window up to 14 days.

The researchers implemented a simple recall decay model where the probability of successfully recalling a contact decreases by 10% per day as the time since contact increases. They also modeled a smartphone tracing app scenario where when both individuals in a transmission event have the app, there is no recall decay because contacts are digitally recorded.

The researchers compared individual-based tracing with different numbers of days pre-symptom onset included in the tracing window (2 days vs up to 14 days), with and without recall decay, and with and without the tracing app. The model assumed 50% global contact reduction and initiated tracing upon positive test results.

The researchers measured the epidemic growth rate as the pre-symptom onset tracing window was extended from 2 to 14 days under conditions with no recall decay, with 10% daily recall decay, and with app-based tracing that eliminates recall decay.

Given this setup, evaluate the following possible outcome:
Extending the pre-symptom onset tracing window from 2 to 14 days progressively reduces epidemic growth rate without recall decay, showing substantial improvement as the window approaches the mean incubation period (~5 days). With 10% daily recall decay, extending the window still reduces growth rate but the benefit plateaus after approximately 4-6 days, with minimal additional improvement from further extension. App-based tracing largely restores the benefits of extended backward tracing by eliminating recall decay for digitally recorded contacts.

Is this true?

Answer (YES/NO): NO